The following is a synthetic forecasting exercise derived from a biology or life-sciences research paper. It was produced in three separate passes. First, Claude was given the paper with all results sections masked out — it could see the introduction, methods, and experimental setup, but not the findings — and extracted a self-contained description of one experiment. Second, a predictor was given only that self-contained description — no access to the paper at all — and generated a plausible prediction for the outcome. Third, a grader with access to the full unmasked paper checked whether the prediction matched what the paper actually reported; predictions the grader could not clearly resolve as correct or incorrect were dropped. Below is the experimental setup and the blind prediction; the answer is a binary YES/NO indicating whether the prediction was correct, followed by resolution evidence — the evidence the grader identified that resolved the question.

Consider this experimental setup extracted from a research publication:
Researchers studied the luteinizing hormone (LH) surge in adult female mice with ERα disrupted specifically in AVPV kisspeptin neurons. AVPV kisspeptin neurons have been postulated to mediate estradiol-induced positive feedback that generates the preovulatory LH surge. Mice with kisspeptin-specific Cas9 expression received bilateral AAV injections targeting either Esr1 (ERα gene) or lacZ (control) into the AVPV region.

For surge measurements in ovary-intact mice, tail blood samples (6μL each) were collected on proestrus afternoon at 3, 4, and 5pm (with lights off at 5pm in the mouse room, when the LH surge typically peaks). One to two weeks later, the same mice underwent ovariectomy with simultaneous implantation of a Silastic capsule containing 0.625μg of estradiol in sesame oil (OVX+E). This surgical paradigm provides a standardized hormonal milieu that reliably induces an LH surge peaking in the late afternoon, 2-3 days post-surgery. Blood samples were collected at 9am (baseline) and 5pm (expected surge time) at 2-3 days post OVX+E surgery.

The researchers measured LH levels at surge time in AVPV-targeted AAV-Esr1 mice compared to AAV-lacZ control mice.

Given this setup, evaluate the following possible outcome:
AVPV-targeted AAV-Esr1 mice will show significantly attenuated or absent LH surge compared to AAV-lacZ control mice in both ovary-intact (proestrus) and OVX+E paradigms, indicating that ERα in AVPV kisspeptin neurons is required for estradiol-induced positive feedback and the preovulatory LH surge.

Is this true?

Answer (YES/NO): YES